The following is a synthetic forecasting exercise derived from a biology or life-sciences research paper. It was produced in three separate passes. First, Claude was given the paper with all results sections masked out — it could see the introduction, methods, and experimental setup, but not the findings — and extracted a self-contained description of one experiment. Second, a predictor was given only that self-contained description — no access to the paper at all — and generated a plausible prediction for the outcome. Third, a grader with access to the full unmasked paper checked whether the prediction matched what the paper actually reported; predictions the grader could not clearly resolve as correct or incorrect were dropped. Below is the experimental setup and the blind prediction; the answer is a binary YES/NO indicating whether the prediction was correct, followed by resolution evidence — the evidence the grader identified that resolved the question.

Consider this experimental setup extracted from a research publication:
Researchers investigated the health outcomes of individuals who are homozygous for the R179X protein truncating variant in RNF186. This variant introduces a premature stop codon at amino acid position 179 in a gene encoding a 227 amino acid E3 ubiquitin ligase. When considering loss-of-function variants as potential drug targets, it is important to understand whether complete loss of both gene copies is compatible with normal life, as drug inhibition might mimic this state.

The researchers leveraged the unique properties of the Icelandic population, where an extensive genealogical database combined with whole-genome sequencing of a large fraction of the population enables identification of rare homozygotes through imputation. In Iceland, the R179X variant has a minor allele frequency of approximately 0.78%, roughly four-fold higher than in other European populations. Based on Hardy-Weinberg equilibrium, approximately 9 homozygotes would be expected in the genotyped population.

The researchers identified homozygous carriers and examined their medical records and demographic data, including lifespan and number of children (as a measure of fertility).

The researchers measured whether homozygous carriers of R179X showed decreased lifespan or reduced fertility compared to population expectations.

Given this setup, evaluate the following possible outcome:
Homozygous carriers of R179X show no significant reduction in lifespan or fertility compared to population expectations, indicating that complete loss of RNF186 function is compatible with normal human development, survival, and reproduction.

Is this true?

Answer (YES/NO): YES